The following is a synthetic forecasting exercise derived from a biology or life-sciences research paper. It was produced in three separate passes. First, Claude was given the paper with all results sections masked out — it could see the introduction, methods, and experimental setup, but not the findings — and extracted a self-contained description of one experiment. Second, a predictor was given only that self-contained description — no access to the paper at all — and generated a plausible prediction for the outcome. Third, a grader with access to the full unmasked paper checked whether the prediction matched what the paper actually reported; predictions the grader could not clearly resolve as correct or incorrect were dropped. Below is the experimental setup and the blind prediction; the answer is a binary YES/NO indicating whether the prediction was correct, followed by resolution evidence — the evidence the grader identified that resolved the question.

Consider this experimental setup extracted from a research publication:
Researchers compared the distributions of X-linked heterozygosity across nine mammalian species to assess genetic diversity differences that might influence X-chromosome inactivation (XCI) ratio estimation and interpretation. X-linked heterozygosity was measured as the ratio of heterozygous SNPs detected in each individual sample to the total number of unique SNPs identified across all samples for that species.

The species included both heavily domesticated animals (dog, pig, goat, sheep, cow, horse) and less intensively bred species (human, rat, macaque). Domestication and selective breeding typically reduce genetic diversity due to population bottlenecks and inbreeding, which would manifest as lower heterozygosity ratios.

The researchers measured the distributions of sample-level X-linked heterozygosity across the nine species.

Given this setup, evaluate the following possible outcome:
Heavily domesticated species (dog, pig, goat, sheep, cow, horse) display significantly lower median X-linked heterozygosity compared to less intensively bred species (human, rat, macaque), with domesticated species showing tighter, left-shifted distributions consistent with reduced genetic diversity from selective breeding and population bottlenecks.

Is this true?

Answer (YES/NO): NO